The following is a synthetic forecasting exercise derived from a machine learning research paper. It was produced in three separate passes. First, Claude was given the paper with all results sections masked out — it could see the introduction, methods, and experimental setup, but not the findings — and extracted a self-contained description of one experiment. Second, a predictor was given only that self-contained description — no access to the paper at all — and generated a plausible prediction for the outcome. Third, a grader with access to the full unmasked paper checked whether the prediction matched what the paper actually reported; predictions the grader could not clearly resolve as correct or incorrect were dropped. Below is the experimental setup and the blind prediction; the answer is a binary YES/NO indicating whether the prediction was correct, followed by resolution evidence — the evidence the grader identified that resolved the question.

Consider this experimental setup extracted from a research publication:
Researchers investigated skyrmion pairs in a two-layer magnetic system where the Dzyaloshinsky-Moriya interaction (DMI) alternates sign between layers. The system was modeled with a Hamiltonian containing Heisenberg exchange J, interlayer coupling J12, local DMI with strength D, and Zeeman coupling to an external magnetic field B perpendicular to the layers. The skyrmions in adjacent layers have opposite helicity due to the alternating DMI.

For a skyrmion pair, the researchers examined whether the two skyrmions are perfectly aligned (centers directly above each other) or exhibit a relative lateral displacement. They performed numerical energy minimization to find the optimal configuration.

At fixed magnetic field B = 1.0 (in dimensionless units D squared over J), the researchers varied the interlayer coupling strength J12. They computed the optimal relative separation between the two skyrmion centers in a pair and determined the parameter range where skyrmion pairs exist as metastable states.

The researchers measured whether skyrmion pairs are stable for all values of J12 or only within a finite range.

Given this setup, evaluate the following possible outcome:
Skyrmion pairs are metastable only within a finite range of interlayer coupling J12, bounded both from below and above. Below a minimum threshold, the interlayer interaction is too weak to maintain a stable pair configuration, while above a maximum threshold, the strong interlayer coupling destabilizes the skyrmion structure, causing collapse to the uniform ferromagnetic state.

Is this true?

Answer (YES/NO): NO